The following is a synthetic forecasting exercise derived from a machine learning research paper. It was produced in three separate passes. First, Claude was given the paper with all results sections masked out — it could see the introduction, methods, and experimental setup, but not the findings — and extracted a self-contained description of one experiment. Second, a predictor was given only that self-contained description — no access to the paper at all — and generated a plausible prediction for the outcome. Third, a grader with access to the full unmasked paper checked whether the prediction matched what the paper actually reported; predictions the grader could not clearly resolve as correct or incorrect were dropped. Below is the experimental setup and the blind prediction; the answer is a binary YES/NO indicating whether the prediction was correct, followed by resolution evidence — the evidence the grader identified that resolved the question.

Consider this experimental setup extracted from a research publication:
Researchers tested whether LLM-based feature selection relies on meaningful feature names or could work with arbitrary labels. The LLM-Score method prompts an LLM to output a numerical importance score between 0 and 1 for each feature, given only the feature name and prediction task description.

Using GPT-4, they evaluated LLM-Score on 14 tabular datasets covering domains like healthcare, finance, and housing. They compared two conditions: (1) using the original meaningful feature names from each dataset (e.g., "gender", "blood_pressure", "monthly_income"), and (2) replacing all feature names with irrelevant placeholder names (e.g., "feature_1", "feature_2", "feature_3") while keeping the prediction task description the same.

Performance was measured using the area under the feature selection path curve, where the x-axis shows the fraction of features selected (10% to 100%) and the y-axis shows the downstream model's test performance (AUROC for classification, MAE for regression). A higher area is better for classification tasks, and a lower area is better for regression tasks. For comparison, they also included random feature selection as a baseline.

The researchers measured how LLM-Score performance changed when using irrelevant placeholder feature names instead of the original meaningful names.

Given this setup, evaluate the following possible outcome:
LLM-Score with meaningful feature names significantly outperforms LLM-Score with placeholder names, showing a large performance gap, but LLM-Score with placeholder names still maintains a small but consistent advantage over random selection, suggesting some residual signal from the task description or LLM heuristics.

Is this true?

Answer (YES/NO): NO